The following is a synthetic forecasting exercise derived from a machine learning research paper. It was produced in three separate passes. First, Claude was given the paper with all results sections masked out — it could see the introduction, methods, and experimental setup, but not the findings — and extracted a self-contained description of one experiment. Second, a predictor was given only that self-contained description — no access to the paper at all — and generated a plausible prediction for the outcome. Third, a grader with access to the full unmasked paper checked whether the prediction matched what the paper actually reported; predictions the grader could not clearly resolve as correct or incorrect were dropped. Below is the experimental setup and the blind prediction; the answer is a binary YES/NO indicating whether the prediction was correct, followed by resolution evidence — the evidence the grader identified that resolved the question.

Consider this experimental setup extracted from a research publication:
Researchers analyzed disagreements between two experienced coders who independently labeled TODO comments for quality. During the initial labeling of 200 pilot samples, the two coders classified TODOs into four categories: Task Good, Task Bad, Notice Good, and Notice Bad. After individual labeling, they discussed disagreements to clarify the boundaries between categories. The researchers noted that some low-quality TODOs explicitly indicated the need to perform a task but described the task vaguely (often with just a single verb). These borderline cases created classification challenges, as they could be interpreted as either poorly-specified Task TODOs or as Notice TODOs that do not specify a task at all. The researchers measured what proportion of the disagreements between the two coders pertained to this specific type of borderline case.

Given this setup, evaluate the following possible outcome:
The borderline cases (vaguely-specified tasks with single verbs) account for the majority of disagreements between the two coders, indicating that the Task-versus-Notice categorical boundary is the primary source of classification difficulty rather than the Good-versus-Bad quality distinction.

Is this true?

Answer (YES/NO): NO